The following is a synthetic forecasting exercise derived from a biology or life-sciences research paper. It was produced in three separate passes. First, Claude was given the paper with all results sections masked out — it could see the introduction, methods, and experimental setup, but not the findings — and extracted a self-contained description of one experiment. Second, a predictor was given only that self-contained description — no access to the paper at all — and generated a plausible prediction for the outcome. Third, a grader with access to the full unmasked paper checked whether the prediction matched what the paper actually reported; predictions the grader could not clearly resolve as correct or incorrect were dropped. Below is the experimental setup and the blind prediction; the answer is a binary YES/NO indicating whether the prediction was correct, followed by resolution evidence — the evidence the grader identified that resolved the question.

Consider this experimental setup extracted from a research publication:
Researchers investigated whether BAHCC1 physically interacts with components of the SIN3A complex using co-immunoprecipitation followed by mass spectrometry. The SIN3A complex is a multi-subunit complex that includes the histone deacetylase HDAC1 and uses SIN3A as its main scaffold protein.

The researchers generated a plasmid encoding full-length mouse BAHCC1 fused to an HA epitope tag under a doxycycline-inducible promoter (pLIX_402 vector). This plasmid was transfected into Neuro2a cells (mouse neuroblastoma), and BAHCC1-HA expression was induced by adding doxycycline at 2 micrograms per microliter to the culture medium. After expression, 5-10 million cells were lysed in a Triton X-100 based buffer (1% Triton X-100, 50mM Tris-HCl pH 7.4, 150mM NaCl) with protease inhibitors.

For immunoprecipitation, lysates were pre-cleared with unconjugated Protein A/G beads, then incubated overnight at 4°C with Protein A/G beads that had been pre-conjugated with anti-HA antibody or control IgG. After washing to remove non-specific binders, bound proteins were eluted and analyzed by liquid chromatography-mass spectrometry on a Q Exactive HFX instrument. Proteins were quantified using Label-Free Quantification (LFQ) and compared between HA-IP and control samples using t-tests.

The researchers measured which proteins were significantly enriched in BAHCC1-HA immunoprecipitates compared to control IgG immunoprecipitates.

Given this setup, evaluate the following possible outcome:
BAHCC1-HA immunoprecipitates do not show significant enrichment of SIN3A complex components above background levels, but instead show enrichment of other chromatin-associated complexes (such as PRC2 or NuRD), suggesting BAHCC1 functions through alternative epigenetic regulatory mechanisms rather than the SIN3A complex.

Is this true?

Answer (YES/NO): NO